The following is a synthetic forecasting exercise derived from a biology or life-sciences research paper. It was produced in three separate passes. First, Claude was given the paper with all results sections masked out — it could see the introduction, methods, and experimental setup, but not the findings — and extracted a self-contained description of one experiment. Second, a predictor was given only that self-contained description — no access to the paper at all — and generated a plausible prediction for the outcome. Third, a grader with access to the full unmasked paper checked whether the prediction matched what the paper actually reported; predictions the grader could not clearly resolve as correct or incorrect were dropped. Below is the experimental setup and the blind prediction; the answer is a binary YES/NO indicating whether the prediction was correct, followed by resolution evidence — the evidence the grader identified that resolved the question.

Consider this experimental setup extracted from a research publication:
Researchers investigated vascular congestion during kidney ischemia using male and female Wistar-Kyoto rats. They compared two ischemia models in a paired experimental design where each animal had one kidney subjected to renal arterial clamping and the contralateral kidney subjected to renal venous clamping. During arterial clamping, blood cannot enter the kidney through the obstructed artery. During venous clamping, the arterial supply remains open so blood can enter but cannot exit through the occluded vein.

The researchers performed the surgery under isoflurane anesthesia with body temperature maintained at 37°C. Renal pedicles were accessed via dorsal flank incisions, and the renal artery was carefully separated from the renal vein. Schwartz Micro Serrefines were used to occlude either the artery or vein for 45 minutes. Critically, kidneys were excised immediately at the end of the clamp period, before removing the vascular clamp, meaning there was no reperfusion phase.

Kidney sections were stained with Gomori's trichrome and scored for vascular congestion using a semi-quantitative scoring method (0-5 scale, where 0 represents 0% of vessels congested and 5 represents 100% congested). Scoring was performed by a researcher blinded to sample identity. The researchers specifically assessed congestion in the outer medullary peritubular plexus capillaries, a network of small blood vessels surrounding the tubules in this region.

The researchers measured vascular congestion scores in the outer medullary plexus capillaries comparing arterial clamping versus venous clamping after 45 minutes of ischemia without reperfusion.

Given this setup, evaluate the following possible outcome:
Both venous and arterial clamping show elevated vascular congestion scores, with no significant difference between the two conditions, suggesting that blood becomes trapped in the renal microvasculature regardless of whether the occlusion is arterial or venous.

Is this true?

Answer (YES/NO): NO